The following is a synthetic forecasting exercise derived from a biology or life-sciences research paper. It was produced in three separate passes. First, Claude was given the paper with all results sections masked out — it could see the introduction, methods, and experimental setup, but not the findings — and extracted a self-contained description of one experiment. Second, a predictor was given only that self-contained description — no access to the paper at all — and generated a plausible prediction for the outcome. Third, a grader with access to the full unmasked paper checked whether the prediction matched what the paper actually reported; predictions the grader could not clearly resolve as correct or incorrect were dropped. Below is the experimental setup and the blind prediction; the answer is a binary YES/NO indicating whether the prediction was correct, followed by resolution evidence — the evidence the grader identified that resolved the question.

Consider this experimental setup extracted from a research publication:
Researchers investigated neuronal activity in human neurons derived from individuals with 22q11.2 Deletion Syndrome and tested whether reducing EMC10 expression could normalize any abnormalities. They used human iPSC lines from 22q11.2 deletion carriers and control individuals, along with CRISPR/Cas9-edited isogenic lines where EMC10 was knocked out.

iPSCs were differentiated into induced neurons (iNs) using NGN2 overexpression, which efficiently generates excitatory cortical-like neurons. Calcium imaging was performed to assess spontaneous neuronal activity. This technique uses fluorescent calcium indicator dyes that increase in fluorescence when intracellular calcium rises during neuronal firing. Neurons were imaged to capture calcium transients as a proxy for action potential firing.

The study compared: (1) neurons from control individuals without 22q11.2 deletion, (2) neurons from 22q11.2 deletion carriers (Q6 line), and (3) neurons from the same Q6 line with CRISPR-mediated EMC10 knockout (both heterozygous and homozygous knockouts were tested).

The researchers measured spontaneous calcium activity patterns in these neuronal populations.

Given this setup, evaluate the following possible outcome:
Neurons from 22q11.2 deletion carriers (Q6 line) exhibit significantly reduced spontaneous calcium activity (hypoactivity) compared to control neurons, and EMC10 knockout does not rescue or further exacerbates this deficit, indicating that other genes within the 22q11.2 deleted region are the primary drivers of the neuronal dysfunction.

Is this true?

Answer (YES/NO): NO